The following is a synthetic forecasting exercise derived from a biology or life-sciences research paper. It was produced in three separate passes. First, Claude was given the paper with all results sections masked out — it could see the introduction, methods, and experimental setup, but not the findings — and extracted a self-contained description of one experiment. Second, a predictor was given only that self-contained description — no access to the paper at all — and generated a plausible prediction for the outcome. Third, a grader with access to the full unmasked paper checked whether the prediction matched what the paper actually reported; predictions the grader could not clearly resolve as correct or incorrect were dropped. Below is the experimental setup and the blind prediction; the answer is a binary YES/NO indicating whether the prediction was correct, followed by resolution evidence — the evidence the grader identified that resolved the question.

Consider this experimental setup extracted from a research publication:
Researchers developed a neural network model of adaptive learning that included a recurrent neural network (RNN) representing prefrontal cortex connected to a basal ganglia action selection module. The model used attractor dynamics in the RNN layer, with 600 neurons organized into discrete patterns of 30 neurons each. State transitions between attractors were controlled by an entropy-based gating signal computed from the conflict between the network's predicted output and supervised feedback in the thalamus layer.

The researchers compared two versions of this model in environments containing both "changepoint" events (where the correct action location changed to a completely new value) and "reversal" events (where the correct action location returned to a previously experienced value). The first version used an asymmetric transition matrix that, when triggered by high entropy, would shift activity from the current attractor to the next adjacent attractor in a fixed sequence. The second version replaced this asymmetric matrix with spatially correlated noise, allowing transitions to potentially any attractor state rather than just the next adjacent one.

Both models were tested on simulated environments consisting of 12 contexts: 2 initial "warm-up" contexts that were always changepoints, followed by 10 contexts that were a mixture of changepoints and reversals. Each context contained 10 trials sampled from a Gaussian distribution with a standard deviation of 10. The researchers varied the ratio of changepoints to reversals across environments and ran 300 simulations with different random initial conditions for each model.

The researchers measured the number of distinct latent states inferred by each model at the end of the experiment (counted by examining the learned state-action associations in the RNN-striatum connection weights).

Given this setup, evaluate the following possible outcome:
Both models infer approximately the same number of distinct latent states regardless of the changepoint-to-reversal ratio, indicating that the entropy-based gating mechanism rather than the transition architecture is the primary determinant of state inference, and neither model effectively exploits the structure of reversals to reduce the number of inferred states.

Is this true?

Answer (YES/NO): NO